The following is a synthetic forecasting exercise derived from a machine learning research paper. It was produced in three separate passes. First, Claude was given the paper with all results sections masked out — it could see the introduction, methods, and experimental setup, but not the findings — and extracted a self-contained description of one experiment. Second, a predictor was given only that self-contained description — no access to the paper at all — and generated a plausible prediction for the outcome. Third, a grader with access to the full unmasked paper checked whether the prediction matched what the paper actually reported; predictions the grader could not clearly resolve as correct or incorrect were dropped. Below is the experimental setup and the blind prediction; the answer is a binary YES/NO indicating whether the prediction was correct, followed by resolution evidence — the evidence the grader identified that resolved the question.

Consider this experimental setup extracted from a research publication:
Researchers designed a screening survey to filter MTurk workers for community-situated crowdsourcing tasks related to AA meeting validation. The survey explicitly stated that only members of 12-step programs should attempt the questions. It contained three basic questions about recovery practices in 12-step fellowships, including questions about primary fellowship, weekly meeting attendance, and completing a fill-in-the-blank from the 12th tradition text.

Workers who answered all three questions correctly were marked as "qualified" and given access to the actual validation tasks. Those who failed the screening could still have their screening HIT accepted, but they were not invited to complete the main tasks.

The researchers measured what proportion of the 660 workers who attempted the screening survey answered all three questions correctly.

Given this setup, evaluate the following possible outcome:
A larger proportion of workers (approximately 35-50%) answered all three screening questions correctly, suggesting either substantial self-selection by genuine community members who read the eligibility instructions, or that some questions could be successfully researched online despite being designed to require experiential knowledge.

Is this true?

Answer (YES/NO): NO